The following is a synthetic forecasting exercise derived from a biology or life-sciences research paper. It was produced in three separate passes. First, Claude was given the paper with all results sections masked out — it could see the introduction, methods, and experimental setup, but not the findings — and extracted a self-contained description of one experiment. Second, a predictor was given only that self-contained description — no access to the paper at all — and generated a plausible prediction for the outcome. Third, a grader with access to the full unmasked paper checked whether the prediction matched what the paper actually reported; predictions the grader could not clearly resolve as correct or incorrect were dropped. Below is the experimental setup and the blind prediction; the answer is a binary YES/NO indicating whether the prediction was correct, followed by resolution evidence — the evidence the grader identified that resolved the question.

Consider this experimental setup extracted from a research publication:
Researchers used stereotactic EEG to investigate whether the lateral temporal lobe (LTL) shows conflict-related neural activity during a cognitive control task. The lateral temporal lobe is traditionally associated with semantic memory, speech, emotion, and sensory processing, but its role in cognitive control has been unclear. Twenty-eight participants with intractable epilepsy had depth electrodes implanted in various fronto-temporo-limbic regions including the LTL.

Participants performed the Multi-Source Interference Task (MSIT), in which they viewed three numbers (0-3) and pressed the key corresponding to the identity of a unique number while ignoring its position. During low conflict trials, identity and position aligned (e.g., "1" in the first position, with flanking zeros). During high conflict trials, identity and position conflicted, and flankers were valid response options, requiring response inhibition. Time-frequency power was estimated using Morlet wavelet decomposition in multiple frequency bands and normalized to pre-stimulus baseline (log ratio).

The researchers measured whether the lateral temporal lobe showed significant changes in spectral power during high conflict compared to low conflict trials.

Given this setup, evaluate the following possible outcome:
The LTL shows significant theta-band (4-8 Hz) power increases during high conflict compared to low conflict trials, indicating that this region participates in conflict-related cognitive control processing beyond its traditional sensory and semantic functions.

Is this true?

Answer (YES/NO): YES